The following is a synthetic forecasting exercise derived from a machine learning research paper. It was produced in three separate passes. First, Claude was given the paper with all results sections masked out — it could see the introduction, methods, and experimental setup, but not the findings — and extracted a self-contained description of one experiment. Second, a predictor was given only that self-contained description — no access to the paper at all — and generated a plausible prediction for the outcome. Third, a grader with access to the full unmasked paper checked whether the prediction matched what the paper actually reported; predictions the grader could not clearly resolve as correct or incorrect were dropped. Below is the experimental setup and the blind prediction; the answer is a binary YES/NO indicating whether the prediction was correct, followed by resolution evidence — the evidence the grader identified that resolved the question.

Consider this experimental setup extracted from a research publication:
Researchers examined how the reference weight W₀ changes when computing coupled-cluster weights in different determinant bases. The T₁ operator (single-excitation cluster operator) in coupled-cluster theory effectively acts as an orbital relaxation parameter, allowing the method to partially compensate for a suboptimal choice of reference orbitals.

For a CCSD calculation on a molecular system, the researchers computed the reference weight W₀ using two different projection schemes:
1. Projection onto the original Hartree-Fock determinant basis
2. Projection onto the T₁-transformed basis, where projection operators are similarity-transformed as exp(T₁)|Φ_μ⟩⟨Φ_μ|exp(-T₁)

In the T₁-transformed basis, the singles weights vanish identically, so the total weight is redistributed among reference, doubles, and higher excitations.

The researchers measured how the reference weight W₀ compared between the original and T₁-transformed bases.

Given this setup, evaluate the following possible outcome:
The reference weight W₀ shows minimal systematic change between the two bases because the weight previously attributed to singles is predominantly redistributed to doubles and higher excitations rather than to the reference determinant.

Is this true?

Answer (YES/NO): NO